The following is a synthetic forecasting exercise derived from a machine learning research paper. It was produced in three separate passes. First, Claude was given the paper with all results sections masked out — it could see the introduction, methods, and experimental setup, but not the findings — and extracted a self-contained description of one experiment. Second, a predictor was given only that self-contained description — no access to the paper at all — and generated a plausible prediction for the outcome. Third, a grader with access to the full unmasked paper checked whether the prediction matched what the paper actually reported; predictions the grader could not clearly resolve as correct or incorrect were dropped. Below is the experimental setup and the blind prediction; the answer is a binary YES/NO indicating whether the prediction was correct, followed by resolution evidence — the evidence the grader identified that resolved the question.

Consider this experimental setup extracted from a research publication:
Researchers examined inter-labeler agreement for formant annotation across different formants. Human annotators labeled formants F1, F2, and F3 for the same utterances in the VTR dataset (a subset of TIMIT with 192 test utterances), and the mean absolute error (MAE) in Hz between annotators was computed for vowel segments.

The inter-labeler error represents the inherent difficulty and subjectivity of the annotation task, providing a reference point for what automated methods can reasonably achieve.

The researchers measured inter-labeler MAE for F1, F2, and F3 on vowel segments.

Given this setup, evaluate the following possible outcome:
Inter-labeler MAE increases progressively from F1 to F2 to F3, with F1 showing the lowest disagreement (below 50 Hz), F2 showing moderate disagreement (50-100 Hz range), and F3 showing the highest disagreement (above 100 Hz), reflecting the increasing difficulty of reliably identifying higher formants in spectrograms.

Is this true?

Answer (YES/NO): NO